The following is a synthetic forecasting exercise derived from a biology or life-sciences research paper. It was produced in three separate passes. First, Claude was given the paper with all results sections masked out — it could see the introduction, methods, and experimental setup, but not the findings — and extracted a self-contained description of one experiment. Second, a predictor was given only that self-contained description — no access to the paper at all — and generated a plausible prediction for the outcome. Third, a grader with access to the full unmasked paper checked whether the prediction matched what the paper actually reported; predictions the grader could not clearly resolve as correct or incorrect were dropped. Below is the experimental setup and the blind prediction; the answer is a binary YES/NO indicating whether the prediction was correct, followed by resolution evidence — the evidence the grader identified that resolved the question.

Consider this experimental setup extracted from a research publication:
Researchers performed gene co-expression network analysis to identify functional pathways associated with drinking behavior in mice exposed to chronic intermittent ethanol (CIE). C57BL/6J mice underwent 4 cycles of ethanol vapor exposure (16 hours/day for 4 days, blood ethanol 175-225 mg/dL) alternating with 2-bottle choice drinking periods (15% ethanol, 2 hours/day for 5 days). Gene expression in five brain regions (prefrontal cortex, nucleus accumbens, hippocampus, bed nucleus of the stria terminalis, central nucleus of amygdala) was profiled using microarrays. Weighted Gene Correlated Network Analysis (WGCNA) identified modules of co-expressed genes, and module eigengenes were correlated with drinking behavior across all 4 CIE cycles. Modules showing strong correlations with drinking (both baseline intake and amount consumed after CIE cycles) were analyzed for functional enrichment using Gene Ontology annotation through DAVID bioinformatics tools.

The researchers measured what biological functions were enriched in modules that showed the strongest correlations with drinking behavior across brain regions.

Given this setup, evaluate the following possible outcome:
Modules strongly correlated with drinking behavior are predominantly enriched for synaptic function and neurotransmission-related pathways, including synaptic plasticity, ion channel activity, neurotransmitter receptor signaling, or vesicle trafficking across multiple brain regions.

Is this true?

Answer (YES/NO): YES